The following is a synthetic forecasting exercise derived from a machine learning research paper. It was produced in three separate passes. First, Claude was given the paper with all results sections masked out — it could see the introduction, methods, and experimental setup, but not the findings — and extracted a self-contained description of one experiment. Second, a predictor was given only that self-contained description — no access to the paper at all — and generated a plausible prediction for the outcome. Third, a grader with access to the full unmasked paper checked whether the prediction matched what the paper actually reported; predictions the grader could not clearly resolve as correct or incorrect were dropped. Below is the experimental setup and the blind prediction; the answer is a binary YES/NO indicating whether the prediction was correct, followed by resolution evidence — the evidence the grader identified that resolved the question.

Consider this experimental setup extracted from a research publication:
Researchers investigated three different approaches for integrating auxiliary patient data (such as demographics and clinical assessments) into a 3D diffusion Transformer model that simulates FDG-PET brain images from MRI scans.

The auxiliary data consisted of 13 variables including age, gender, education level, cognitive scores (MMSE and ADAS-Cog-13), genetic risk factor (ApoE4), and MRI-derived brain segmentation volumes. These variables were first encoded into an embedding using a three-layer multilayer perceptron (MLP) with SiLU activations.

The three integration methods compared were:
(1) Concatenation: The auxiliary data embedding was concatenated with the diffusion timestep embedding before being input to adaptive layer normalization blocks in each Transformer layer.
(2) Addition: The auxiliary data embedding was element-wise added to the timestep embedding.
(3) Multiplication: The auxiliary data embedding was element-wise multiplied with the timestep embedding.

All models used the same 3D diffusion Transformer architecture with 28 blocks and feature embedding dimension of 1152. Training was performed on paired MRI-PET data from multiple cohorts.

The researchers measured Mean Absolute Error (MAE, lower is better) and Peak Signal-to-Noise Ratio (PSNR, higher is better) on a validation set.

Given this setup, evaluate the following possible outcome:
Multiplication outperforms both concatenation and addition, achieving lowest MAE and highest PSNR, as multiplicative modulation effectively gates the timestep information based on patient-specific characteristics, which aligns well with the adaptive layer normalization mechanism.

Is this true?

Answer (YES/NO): NO